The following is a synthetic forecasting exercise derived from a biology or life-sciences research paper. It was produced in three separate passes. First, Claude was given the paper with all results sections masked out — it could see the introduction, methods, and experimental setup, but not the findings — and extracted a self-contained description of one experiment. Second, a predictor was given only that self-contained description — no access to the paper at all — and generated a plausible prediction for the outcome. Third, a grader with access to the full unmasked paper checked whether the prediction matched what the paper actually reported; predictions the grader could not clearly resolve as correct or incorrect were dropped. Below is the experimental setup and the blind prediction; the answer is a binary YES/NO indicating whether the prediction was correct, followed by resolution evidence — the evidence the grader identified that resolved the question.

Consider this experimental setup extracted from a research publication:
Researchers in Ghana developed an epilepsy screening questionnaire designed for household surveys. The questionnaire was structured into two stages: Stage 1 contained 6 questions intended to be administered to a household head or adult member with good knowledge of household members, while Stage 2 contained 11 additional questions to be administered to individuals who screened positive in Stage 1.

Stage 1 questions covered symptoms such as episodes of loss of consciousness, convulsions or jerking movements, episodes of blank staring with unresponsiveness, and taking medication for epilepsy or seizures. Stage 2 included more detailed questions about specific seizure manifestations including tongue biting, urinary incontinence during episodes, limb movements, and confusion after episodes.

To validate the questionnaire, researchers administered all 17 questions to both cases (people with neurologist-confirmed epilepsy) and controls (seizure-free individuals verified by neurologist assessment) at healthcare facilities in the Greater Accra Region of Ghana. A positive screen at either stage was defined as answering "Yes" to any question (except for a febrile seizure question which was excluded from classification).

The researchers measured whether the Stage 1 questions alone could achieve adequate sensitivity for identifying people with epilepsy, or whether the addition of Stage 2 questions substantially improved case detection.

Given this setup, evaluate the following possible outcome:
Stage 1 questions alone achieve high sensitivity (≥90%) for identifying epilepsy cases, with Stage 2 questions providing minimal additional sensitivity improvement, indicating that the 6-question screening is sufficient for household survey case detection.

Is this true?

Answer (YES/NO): YES